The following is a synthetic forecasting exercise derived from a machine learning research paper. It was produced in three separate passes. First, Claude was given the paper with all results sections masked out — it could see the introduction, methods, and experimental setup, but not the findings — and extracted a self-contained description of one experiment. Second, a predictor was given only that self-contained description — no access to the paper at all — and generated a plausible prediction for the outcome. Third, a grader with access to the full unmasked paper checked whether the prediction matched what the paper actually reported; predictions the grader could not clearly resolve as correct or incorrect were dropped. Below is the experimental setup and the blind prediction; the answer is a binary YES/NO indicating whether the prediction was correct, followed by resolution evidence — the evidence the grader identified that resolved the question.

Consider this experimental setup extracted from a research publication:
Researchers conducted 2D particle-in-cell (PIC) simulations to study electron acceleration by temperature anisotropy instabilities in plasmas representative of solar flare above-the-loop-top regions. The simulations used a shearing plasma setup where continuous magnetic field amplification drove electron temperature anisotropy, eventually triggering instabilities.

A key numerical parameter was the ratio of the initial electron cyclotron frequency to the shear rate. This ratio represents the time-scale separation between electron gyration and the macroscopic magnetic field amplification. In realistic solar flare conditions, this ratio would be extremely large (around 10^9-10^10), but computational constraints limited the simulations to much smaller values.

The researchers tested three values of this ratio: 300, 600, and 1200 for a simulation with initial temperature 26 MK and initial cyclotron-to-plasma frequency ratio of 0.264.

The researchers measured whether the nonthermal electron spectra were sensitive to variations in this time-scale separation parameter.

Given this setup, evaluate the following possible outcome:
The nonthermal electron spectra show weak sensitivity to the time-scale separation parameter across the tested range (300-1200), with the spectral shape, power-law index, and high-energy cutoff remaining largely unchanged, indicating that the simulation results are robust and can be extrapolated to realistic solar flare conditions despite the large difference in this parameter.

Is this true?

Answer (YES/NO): YES